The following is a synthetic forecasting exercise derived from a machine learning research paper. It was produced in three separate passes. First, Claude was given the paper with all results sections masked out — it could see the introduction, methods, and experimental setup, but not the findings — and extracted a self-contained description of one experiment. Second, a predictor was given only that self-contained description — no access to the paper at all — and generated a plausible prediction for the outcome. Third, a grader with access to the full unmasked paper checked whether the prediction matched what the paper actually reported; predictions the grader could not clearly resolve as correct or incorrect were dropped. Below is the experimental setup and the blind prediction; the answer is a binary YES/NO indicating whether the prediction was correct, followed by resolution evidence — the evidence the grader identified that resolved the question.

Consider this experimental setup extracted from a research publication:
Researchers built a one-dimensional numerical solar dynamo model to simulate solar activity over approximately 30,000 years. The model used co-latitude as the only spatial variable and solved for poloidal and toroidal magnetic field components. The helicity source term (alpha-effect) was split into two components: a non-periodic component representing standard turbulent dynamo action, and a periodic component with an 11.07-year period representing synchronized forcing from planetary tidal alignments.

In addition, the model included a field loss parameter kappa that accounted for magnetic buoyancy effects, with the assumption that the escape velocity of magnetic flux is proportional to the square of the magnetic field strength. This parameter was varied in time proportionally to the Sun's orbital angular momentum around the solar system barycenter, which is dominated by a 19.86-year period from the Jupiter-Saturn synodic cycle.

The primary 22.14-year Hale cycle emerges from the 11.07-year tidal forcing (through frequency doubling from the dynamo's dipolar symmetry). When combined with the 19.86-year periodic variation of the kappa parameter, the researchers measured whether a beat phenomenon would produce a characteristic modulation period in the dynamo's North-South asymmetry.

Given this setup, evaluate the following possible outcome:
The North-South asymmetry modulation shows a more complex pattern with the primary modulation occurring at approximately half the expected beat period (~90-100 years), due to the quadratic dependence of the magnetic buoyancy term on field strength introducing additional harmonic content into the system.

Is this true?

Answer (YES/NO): NO